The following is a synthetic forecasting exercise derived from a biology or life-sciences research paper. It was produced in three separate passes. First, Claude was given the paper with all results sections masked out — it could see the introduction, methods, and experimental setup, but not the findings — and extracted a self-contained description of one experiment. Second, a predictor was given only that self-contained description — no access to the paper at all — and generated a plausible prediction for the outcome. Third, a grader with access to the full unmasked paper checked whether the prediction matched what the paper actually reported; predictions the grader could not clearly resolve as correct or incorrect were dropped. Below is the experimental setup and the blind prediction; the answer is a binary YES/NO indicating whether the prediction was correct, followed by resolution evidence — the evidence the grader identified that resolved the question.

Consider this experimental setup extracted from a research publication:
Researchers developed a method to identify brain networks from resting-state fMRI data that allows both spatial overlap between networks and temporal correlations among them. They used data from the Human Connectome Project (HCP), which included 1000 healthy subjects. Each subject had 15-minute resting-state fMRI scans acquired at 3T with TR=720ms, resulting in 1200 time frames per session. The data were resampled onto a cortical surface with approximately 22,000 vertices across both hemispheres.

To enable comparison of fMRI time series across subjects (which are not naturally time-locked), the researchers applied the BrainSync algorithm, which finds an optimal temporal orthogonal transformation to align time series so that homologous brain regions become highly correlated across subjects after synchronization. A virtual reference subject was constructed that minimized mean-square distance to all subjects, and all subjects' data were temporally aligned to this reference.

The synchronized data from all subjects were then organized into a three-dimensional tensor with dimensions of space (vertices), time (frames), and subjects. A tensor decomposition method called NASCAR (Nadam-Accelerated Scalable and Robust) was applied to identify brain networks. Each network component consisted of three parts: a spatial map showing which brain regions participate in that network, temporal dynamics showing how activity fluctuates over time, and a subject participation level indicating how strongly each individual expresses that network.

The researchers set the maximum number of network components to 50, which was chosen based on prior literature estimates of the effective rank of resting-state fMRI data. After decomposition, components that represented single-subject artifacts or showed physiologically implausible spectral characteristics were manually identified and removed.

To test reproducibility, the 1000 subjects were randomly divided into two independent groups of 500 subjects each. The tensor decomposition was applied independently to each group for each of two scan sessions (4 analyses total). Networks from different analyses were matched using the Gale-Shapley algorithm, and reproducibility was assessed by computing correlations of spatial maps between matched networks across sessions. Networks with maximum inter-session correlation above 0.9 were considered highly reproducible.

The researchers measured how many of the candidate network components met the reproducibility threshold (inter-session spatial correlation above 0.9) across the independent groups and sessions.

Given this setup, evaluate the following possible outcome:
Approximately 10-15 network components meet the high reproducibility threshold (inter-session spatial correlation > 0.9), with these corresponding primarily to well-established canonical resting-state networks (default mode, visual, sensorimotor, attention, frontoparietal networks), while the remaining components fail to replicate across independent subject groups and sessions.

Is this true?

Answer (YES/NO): NO